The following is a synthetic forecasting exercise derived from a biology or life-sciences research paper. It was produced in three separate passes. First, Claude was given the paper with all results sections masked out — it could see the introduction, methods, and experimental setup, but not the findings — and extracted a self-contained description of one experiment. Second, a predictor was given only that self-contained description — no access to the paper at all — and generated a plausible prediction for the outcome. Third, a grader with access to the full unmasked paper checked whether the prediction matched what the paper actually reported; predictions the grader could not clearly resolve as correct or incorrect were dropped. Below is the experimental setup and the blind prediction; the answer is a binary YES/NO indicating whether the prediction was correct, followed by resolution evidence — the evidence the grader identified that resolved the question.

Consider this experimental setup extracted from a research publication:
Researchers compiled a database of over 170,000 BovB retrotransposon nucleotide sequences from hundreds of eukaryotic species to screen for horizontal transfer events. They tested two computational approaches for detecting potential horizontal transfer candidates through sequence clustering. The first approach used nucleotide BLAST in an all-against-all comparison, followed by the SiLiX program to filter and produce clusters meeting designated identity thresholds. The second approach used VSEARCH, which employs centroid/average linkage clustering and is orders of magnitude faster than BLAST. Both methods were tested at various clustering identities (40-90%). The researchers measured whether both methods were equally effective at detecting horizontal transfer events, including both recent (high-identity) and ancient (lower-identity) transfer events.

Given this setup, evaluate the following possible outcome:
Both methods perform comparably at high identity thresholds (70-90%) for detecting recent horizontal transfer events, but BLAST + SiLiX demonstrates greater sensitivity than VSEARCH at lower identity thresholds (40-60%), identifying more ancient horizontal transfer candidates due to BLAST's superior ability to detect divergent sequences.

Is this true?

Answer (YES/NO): NO